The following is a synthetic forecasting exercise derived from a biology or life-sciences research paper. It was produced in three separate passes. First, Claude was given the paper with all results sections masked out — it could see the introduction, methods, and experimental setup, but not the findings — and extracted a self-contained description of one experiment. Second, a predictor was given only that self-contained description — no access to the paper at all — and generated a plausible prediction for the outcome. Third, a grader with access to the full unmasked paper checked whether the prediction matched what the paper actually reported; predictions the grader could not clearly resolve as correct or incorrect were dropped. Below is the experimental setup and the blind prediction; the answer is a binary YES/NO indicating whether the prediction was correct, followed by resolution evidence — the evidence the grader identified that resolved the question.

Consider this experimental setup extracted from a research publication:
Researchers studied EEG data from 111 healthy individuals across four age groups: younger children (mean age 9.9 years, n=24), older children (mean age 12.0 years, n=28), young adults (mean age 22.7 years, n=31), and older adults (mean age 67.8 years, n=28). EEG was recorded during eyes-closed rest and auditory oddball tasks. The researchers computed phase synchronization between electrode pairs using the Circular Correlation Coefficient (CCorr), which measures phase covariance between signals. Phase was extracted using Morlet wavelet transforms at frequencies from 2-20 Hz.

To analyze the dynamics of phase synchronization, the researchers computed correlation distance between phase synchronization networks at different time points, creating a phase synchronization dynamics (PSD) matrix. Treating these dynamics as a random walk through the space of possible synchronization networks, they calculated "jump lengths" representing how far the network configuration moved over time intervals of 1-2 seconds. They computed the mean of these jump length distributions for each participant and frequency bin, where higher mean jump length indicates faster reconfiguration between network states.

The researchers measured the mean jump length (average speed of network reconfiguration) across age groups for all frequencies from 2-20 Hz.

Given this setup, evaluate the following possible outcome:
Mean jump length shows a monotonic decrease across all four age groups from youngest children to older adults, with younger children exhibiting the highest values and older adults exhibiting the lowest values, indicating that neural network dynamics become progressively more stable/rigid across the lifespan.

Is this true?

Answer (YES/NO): NO